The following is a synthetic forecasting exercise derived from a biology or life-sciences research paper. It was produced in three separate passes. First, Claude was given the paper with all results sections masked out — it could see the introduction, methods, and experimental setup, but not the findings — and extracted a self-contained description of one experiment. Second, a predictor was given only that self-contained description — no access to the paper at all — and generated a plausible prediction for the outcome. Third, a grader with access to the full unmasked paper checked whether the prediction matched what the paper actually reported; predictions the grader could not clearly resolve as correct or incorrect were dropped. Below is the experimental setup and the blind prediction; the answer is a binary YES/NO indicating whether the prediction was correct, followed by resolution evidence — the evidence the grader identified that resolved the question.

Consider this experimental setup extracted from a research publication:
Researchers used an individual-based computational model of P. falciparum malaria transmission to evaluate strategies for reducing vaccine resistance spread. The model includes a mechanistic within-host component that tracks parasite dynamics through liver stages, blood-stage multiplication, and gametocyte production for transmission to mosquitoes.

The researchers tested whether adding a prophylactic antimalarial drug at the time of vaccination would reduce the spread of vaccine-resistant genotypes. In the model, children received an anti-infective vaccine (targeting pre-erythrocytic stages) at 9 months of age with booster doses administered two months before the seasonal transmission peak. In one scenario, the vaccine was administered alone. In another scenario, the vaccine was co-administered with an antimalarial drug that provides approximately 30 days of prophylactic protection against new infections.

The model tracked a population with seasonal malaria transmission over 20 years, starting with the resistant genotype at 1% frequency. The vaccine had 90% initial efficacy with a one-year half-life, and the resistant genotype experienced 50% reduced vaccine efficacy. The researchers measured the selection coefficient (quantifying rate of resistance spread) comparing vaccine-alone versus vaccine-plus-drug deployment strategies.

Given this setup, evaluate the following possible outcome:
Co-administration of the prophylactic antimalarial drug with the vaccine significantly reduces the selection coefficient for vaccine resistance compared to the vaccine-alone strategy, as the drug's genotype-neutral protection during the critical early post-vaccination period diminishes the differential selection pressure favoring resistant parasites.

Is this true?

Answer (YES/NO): NO